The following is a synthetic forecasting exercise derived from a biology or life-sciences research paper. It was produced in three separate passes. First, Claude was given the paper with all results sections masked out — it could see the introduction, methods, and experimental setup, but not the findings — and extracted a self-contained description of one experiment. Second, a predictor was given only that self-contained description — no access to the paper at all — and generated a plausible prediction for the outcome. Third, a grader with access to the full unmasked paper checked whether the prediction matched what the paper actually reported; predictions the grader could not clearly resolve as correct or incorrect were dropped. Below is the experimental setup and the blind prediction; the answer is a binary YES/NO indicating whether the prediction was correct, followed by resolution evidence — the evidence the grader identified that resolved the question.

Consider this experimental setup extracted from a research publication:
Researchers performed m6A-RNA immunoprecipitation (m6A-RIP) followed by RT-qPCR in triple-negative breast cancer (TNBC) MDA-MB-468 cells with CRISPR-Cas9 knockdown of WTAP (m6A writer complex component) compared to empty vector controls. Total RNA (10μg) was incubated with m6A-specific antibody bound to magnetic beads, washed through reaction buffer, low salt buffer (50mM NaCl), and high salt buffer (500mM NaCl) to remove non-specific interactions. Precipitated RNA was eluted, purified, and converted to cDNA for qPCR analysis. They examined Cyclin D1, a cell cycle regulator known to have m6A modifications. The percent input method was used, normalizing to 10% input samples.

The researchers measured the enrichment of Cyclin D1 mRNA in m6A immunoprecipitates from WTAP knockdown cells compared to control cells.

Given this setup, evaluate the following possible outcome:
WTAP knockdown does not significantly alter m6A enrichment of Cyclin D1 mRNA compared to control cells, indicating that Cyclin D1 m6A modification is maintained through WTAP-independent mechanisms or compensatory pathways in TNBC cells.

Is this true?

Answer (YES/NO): NO